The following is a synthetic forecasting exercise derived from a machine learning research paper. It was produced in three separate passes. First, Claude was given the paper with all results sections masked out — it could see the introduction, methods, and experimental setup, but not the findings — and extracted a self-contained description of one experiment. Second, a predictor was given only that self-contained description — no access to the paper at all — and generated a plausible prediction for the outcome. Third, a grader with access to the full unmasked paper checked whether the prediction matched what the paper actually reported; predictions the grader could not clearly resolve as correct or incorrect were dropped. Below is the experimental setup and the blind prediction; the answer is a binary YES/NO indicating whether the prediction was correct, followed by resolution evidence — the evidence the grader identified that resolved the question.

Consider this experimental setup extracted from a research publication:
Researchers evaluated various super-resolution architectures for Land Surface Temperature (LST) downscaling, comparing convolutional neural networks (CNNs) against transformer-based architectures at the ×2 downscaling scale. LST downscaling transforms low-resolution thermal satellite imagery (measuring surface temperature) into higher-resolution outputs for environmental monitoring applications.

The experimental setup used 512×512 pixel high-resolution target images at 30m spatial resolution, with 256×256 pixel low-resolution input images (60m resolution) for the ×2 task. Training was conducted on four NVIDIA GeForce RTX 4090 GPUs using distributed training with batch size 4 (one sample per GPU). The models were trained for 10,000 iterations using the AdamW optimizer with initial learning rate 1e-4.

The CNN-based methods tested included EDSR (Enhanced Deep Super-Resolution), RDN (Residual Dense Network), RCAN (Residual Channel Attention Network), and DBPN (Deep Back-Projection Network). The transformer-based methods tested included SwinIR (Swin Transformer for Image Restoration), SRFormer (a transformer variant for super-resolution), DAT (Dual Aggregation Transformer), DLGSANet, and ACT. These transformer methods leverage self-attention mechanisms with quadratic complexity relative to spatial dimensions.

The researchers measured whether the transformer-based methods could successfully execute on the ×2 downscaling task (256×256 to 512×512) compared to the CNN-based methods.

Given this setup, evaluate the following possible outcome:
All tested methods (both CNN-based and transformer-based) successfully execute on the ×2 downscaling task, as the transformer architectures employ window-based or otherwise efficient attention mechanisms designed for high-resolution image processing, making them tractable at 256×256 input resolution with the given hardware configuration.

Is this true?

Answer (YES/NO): NO